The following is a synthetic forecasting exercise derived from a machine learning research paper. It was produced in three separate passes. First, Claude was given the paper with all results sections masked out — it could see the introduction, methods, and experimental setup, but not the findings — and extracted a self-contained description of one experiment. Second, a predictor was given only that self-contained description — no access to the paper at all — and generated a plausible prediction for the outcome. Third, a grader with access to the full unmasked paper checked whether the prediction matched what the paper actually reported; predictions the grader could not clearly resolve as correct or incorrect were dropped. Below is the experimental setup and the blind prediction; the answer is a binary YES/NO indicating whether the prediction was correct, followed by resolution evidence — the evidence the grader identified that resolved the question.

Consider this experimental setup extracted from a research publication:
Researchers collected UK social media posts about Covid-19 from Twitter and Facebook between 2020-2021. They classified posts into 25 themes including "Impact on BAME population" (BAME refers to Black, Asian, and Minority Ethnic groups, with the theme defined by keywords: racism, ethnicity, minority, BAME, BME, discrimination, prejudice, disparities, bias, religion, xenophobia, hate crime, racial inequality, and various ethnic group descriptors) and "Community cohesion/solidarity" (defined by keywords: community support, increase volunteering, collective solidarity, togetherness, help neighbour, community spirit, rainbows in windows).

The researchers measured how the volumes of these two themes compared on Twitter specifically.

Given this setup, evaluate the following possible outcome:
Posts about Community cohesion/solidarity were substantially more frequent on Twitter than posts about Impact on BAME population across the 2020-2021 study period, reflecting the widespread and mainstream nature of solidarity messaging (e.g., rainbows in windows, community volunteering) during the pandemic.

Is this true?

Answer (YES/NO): YES